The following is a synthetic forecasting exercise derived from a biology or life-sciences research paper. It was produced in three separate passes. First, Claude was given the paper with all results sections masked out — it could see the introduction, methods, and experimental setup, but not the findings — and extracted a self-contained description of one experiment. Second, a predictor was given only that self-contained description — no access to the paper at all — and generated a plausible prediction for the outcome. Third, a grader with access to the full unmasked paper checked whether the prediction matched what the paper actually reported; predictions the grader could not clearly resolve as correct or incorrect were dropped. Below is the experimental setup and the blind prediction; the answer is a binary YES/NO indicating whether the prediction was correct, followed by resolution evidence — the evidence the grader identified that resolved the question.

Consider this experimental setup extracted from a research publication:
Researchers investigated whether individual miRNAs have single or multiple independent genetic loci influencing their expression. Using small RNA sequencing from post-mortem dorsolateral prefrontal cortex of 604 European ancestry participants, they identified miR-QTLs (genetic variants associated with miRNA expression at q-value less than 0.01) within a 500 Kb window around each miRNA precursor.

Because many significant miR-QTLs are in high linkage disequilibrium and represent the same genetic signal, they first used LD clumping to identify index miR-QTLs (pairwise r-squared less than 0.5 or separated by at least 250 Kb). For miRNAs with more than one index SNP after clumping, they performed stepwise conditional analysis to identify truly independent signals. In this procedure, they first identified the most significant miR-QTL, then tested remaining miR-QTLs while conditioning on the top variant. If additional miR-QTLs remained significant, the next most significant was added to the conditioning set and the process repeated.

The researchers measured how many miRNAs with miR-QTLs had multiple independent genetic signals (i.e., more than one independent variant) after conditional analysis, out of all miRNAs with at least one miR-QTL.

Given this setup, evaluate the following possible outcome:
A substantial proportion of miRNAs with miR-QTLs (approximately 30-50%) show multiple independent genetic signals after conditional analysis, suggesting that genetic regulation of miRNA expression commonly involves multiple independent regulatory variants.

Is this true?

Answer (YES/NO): NO